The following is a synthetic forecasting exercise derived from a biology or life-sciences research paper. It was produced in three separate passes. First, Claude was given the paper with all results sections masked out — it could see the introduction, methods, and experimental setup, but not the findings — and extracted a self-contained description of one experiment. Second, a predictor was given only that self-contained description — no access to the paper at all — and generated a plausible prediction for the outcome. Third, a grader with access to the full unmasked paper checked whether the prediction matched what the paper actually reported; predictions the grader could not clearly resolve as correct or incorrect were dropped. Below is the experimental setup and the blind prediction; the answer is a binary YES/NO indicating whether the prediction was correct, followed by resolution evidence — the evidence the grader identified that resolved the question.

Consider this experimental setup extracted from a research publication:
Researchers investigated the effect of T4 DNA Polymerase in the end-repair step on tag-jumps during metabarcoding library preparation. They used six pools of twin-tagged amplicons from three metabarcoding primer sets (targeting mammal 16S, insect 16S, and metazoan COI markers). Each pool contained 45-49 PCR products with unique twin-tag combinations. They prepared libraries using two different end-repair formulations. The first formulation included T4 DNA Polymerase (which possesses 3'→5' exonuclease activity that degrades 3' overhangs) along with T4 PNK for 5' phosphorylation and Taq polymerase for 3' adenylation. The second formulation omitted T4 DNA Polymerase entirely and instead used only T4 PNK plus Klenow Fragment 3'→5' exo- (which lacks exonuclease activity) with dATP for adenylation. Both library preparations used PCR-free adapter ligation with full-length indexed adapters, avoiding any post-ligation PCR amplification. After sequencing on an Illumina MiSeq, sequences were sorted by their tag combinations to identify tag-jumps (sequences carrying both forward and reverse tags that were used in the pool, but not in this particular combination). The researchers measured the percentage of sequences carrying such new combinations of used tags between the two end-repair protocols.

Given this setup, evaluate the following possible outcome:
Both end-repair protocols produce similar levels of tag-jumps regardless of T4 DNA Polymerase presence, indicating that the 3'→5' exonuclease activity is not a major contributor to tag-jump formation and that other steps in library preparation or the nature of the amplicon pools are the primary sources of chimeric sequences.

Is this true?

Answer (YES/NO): NO